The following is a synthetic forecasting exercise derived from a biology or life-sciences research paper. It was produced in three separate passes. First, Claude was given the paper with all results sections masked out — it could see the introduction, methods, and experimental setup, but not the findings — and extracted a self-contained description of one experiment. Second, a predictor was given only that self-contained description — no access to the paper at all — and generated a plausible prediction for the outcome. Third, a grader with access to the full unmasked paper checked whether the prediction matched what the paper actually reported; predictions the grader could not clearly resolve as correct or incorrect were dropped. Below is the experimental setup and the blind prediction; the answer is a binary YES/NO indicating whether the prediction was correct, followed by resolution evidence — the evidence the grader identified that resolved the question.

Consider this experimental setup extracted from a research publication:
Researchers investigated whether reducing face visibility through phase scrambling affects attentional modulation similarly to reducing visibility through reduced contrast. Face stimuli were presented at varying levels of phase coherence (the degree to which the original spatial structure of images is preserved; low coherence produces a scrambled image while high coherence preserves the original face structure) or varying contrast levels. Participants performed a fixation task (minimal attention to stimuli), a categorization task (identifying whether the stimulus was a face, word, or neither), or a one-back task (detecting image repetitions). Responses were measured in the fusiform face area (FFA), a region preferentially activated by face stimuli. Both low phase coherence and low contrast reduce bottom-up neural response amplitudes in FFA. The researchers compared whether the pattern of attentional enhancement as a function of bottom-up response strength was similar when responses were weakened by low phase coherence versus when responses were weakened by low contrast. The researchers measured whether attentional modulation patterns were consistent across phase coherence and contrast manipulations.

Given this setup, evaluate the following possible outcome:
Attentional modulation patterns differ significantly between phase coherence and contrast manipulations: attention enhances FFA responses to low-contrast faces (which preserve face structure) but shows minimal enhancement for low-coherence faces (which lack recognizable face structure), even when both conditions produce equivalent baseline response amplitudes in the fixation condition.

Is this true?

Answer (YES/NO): NO